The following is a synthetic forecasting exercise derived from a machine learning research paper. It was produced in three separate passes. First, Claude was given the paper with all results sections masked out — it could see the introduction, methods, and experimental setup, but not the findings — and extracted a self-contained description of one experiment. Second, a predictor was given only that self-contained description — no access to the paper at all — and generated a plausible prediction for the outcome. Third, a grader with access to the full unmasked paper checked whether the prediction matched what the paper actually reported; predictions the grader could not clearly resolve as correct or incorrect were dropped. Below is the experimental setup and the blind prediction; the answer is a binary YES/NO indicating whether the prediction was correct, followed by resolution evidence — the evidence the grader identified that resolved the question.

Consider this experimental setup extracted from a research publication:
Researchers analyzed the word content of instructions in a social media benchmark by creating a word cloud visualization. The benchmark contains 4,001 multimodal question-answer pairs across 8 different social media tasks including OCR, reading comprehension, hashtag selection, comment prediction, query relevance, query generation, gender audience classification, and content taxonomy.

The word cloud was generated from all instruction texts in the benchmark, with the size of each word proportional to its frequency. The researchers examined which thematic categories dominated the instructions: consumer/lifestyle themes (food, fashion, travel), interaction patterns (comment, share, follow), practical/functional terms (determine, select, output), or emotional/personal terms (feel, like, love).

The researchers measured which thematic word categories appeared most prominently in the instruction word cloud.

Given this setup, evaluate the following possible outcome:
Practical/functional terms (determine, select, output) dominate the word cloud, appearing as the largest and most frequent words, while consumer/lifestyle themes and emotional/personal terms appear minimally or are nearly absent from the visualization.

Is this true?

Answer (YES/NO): NO